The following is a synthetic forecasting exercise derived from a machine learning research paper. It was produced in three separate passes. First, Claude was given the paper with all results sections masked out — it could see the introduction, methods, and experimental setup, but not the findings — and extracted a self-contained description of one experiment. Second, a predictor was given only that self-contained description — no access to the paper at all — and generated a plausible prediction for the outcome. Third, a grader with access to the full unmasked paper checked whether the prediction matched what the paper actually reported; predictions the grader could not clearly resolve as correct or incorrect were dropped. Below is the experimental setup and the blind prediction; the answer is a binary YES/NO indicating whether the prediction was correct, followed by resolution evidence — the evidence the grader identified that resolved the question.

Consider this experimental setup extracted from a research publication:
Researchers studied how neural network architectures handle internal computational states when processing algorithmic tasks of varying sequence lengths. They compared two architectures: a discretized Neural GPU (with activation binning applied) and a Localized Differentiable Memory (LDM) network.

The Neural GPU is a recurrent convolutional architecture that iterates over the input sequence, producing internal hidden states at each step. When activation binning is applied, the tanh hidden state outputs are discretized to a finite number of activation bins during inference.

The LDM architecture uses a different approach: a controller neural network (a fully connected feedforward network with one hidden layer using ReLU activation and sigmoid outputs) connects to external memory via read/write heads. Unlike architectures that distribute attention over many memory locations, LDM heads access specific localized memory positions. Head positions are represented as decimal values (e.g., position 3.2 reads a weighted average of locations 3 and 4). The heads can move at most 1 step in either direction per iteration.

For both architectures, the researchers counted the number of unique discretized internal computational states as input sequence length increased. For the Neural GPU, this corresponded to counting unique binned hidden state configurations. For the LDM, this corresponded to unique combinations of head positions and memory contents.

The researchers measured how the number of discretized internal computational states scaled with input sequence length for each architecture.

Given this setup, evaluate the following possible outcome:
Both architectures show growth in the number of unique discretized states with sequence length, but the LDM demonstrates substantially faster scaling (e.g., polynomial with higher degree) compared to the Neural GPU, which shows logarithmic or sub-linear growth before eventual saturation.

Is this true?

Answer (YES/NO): NO